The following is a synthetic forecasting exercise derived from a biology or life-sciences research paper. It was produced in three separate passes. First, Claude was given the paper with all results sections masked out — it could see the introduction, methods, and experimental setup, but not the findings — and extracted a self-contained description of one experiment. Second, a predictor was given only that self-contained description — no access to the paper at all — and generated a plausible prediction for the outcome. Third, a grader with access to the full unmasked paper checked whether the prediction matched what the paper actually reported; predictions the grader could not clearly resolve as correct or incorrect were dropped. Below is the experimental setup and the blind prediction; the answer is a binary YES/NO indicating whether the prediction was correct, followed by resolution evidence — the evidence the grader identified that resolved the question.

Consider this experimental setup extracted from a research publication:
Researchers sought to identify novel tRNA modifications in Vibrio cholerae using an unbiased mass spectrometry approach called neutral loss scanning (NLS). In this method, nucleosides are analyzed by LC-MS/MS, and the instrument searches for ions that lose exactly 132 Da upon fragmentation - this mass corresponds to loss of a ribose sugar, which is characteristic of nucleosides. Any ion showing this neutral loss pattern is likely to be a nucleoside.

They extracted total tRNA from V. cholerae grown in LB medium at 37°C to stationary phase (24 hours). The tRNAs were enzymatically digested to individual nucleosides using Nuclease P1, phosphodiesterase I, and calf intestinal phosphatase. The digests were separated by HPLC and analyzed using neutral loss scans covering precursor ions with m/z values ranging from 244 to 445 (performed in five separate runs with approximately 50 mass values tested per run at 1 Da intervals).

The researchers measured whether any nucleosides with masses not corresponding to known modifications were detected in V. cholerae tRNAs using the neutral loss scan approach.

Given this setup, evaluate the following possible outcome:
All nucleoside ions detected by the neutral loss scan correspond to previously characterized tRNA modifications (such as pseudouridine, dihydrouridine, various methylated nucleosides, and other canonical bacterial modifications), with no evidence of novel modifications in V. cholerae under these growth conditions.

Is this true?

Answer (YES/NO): NO